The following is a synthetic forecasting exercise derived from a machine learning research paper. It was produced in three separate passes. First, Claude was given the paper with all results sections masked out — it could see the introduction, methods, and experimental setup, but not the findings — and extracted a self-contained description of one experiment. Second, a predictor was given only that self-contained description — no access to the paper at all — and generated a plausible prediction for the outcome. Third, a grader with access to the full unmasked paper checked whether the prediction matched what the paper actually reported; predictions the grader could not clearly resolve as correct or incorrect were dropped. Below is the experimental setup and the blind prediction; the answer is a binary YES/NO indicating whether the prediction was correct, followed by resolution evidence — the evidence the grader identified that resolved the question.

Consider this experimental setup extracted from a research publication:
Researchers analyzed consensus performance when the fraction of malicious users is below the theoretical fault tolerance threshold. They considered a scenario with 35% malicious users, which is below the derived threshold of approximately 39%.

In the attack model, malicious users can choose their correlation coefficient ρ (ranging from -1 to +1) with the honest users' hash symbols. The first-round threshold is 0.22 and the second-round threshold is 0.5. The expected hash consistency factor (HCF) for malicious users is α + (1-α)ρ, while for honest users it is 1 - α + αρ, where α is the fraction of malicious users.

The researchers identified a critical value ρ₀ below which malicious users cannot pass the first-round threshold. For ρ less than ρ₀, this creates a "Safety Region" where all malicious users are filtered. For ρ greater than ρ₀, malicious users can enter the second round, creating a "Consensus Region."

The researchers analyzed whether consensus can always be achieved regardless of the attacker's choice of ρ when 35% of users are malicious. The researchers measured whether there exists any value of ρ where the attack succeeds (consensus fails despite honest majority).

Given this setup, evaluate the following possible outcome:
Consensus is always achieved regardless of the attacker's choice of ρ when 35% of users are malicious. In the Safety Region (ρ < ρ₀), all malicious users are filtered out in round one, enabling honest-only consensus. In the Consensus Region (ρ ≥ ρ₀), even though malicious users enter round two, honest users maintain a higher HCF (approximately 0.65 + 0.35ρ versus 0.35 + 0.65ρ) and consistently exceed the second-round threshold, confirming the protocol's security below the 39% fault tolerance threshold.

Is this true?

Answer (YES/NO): YES